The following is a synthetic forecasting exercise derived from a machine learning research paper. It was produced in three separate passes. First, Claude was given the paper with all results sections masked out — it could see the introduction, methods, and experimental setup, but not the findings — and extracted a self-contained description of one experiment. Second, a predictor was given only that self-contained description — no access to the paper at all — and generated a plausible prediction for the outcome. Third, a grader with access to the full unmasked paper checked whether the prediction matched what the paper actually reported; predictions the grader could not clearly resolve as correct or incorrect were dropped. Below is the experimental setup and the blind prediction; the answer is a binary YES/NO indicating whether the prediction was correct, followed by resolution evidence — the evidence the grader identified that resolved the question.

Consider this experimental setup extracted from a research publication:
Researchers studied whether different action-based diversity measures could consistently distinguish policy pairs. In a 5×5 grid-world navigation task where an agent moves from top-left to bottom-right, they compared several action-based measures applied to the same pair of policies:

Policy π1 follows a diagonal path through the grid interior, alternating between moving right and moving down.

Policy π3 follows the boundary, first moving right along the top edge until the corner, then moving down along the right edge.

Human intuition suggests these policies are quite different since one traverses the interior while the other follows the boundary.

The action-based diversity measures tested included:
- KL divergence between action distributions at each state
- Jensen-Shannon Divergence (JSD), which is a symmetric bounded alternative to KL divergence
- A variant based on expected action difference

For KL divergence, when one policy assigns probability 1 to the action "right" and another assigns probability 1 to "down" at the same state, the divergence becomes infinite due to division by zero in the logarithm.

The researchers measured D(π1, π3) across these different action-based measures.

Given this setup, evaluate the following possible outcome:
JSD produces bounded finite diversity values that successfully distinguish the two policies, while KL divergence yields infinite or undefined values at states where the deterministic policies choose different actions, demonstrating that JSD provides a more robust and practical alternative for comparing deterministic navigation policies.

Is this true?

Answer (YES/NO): NO